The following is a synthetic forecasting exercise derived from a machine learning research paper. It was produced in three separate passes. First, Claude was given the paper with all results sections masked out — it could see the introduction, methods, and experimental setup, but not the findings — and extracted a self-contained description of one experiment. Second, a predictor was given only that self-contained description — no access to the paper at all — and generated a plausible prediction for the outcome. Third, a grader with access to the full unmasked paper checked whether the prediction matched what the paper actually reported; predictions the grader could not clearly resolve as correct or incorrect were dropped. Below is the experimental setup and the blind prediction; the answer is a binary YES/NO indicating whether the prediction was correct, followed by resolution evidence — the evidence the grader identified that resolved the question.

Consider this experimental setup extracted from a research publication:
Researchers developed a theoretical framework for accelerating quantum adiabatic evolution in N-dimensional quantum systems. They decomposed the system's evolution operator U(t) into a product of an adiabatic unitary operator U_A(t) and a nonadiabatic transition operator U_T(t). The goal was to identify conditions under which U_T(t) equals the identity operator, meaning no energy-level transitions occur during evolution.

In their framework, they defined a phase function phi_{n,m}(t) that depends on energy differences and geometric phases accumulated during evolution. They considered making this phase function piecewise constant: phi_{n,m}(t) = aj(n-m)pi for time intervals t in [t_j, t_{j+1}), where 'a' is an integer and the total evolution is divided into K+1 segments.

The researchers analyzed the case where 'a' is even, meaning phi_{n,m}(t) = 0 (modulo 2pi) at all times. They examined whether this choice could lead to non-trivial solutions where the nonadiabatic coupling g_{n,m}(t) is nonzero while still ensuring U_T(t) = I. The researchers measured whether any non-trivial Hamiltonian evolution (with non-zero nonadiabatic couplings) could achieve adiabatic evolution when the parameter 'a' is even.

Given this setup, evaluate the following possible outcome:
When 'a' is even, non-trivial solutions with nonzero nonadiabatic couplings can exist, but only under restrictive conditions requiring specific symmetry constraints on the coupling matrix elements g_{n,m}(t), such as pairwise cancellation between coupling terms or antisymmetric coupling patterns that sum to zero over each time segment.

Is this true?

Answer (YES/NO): NO